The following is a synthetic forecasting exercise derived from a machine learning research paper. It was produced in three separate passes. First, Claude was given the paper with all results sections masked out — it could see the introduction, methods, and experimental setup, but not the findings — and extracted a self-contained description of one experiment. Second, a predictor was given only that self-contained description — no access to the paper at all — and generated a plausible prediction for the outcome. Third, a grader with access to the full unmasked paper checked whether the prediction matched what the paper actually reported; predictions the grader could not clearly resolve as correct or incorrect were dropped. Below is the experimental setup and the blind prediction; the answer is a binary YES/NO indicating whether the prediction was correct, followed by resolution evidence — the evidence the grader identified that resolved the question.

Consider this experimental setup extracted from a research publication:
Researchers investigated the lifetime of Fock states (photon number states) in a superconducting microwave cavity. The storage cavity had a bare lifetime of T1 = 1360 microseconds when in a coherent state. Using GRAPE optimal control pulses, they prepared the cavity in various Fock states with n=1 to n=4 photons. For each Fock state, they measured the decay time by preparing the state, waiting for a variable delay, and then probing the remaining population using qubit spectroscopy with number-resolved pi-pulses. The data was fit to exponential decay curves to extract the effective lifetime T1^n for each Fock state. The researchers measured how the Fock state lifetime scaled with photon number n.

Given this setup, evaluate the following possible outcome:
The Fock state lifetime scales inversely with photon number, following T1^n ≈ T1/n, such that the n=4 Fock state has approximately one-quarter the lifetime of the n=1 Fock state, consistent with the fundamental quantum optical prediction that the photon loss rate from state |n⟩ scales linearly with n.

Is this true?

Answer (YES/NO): YES